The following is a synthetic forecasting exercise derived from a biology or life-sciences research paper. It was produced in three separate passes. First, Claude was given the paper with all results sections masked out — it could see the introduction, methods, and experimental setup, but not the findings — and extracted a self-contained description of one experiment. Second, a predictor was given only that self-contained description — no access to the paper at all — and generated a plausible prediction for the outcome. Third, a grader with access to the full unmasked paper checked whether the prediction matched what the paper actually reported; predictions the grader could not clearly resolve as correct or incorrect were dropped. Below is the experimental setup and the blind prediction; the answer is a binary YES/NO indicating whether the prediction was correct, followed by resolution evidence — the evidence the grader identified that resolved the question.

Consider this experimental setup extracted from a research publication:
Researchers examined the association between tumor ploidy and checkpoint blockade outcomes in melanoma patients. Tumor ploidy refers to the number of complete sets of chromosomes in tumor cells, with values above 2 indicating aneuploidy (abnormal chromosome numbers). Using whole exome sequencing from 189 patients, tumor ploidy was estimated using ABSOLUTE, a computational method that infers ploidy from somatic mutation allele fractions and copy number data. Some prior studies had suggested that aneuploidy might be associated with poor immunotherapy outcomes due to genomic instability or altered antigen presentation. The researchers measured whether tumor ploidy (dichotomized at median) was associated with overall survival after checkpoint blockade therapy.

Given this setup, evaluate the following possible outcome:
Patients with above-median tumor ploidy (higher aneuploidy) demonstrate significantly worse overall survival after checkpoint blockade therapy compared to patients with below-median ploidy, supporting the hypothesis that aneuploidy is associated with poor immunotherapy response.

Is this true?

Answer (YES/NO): NO